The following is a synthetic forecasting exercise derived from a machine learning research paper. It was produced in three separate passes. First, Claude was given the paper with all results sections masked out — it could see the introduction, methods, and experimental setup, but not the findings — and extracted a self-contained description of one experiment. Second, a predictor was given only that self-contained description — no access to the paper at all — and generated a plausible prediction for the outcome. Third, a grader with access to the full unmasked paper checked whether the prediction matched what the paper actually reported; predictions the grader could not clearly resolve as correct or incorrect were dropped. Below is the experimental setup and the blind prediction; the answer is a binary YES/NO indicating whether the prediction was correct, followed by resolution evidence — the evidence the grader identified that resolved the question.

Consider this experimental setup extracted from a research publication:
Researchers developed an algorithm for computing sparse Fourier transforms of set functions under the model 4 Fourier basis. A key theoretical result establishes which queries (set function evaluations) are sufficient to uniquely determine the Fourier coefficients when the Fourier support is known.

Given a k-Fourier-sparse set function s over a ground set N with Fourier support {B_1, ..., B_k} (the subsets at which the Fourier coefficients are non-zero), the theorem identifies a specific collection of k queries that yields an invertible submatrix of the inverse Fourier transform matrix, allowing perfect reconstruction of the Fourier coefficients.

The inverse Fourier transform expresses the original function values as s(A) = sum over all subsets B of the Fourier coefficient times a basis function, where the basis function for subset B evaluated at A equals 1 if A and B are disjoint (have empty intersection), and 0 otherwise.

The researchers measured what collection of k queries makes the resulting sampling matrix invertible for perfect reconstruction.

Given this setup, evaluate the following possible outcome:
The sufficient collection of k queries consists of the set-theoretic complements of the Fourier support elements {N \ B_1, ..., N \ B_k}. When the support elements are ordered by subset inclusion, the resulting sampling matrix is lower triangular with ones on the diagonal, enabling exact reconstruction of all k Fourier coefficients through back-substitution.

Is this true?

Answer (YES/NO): NO